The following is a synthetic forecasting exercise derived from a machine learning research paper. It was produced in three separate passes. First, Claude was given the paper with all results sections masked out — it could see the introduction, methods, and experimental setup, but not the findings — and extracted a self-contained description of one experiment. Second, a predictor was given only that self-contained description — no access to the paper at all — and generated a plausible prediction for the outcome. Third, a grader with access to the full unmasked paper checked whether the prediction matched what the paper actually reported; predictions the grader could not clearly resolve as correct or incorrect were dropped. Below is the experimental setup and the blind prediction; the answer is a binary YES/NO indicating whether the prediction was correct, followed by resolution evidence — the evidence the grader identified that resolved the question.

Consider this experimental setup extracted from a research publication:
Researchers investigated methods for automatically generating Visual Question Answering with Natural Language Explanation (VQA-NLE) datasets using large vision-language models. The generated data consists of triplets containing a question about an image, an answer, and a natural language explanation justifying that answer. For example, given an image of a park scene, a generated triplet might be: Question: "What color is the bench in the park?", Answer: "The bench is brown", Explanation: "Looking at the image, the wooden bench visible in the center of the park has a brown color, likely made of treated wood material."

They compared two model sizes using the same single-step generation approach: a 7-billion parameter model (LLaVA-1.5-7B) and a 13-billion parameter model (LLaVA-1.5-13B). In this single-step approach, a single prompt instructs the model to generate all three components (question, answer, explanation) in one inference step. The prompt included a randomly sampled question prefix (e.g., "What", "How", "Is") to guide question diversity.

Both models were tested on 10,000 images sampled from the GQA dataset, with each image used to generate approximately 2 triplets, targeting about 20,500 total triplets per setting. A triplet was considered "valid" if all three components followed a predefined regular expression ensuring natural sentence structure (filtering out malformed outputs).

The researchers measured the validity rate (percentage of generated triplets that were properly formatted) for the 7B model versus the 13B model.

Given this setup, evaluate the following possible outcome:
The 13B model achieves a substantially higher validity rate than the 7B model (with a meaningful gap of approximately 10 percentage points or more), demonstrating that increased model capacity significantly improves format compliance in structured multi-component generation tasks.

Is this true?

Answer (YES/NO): NO